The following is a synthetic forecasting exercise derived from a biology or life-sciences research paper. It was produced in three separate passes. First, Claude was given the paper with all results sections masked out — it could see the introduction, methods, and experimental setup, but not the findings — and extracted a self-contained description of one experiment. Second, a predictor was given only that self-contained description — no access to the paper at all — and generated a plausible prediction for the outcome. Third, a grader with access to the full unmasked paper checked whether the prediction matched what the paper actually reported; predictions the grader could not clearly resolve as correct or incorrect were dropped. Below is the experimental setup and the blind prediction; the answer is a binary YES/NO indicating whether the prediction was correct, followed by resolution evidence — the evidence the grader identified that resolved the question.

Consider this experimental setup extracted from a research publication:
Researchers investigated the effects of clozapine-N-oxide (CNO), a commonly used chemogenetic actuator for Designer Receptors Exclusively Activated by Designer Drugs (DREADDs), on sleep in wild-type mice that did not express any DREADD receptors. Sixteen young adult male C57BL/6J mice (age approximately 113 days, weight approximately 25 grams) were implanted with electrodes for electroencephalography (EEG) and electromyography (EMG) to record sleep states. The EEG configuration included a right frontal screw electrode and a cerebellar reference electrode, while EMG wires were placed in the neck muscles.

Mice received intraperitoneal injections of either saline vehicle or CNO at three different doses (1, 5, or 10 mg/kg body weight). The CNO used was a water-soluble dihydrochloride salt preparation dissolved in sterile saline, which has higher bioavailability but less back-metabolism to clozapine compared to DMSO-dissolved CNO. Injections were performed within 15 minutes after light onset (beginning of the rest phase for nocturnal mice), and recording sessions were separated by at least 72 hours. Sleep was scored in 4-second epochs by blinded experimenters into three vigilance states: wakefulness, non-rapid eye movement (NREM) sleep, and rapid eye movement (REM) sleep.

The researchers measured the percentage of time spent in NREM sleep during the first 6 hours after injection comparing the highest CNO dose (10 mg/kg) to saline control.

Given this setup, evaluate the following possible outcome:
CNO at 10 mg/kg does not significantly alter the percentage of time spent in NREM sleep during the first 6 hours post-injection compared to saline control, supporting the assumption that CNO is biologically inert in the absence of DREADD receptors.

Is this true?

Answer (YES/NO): NO